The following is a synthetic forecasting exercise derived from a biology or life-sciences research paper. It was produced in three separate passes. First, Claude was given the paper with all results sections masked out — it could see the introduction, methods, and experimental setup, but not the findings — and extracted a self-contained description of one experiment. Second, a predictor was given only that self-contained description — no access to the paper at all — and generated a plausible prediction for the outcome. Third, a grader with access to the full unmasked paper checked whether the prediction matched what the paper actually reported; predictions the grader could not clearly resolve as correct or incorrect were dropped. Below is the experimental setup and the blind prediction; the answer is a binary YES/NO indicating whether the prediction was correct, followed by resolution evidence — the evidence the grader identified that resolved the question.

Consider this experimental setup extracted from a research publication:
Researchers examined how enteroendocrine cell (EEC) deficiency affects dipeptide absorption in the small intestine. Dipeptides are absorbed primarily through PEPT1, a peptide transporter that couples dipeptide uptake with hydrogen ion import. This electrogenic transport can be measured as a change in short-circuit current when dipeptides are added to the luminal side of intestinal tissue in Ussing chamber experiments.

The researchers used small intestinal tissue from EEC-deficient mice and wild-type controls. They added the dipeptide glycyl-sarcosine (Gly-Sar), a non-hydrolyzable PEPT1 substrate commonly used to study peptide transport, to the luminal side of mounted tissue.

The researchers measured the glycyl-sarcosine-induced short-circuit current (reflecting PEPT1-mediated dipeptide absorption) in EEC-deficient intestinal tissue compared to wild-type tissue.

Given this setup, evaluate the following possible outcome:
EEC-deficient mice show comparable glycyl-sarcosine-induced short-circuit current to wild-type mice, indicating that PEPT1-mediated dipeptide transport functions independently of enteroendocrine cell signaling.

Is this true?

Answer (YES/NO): NO